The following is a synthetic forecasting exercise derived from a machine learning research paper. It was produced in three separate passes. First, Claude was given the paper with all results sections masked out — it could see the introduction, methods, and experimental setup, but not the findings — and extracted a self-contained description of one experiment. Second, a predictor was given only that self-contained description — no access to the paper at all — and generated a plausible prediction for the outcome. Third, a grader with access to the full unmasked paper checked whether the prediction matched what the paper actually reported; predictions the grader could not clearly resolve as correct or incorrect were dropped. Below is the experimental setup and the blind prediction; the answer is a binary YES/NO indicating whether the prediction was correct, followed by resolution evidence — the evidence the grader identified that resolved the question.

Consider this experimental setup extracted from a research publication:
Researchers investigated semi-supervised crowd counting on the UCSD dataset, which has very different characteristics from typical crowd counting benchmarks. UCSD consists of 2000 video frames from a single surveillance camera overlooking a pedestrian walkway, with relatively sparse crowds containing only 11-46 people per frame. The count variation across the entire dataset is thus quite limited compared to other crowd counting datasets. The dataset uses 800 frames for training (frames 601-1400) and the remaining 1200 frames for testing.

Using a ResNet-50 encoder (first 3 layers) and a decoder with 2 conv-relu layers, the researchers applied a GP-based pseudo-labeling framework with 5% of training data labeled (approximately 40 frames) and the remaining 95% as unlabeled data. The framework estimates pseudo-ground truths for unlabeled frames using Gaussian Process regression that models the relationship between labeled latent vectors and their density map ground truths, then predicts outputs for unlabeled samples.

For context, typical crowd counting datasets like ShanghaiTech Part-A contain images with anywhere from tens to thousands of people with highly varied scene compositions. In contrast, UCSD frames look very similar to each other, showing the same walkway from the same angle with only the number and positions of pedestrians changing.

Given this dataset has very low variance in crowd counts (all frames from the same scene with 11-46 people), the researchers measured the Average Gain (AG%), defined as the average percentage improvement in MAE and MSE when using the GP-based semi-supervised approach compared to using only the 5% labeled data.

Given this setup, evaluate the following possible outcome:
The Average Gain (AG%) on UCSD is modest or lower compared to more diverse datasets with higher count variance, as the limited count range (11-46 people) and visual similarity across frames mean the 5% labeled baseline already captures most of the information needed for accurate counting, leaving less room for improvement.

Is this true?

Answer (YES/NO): NO